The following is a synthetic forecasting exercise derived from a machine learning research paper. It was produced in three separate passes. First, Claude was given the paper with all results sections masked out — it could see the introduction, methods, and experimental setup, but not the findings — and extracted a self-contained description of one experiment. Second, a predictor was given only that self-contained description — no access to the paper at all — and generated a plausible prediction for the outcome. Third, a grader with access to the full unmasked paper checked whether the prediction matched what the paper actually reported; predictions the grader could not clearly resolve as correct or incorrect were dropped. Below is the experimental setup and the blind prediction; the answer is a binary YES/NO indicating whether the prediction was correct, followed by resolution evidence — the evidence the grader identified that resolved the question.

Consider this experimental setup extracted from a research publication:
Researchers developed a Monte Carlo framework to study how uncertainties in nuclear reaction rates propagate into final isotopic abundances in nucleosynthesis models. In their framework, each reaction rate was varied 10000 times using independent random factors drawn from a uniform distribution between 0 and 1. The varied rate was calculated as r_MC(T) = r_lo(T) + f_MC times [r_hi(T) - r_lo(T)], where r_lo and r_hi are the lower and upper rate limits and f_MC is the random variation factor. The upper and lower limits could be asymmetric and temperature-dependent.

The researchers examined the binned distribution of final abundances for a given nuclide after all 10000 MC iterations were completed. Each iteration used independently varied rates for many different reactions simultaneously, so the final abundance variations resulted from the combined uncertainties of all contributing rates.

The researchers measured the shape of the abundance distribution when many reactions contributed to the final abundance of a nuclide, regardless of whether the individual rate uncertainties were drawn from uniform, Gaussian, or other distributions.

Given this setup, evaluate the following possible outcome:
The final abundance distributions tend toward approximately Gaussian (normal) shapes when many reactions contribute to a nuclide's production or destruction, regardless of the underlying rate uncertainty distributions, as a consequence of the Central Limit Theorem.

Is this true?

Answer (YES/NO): NO